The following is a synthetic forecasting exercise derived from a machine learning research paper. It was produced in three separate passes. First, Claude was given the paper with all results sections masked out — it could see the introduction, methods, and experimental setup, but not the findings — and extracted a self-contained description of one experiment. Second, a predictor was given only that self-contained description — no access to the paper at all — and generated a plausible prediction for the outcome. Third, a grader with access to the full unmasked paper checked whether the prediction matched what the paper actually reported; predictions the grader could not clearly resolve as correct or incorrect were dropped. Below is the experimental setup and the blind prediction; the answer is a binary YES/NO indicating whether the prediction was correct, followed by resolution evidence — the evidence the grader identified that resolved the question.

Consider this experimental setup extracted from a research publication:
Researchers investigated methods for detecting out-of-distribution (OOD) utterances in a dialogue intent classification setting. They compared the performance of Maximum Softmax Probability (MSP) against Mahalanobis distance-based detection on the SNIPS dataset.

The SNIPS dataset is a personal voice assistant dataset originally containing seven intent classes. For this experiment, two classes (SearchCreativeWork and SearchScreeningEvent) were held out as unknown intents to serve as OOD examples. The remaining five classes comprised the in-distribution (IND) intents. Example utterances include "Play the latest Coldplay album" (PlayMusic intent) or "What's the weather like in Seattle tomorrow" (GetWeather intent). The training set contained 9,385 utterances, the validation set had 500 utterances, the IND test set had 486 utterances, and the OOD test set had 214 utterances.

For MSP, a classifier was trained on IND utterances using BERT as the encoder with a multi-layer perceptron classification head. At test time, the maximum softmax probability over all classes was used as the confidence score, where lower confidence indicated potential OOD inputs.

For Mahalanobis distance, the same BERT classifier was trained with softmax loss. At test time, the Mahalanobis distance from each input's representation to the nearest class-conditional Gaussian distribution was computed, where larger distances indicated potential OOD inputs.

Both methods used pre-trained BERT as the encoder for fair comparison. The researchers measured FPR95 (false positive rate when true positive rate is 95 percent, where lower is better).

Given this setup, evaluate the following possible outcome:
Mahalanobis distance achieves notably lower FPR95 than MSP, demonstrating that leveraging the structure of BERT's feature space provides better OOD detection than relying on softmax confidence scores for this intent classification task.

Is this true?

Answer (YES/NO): YES